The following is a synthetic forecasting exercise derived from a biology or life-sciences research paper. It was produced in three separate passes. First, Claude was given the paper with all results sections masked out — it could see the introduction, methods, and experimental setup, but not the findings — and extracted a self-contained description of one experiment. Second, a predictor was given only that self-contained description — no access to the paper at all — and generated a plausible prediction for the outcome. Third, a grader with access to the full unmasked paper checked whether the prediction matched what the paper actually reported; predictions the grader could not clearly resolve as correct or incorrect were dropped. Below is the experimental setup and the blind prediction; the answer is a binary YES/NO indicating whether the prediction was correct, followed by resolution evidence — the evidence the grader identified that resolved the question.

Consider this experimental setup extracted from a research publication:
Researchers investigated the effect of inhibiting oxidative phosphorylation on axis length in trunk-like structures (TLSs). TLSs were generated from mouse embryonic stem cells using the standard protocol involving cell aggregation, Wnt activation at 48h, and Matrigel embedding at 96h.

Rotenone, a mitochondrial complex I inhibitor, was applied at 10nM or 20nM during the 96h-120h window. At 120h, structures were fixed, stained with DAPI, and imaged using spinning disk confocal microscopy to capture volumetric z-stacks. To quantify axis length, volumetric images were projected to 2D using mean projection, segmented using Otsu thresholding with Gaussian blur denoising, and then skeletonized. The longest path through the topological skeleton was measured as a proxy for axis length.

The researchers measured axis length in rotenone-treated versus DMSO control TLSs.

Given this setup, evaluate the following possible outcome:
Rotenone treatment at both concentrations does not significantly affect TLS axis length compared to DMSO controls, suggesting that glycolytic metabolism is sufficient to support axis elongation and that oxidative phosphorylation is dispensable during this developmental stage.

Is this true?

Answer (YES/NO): YES